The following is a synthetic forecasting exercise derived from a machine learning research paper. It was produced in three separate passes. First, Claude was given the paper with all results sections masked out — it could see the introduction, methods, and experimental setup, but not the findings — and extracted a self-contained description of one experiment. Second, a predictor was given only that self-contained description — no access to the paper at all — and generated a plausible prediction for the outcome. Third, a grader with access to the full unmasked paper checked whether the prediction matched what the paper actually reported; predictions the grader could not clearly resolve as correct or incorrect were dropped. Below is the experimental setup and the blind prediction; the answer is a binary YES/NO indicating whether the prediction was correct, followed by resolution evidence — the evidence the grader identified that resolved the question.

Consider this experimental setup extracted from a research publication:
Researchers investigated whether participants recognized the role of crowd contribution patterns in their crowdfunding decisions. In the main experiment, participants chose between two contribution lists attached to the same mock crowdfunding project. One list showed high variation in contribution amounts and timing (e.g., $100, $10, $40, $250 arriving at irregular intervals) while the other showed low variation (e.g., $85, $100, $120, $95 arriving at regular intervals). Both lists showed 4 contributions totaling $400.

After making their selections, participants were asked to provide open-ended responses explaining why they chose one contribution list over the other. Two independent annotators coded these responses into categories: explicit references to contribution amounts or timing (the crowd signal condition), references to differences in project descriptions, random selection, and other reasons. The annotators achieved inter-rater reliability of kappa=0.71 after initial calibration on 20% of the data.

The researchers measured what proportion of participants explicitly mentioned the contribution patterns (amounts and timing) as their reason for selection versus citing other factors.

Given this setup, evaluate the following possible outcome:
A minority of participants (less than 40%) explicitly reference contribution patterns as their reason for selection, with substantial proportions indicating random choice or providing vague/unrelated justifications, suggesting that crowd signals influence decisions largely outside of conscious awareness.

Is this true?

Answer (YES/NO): NO